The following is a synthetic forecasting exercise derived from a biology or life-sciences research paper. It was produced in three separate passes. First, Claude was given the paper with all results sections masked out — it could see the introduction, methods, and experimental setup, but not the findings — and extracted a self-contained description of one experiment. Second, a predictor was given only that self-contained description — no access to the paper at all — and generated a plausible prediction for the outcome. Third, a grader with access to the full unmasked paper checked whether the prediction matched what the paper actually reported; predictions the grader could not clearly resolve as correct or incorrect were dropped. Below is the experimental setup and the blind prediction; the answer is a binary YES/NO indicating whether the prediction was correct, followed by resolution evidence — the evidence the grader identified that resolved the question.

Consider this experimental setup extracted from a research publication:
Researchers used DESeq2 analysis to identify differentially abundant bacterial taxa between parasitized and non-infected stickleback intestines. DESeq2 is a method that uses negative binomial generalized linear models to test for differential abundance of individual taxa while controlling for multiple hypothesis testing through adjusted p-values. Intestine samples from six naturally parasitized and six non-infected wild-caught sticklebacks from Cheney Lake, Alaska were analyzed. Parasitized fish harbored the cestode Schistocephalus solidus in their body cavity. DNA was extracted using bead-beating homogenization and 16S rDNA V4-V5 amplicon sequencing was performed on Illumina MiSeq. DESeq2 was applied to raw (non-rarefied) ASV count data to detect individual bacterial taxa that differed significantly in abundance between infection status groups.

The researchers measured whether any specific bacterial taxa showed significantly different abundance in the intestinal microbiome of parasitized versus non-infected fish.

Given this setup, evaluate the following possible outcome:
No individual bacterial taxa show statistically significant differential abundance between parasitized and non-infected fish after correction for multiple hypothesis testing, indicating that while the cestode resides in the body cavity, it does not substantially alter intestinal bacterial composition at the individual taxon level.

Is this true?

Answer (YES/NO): NO